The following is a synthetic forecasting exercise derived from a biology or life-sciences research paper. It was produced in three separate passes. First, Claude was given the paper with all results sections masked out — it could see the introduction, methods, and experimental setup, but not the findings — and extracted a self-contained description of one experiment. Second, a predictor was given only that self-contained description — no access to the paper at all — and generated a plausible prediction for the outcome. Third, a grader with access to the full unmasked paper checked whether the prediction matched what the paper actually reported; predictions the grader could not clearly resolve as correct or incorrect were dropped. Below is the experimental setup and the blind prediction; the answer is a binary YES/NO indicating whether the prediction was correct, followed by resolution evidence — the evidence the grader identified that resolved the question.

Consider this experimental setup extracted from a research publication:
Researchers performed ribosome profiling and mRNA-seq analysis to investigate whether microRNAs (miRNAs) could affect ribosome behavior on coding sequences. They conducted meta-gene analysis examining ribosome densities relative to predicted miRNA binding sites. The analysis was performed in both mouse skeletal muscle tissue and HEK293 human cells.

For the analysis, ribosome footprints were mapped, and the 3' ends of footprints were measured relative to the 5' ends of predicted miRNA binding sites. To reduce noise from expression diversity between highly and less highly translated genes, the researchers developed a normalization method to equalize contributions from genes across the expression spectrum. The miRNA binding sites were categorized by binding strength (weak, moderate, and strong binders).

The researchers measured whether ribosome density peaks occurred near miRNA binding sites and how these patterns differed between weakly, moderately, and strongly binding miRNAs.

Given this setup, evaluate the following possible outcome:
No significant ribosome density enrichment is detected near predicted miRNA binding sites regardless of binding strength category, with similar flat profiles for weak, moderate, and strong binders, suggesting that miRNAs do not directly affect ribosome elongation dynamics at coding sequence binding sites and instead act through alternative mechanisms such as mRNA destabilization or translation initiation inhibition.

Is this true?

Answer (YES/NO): NO